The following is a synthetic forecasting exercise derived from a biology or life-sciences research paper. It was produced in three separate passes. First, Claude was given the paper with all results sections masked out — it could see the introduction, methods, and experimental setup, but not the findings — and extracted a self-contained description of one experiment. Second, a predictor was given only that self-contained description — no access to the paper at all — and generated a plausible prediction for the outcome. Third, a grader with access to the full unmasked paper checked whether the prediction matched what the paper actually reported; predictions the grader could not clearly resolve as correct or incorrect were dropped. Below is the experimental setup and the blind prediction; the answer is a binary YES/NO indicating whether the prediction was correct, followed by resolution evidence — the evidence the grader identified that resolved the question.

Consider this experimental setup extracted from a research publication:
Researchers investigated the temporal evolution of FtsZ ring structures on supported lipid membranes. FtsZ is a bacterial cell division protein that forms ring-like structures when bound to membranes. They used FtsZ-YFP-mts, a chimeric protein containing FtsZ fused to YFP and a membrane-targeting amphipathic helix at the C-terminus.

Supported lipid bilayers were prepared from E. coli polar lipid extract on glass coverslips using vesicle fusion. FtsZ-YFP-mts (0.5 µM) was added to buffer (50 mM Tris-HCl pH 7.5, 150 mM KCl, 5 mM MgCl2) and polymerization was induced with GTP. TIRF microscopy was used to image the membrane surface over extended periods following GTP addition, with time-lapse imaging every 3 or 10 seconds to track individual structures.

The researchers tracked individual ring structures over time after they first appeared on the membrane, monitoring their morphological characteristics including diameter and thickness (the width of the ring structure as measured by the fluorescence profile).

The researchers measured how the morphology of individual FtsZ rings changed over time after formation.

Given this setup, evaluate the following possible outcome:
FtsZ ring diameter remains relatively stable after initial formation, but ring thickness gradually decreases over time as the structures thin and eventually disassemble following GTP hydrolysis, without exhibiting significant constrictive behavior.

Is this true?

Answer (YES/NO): NO